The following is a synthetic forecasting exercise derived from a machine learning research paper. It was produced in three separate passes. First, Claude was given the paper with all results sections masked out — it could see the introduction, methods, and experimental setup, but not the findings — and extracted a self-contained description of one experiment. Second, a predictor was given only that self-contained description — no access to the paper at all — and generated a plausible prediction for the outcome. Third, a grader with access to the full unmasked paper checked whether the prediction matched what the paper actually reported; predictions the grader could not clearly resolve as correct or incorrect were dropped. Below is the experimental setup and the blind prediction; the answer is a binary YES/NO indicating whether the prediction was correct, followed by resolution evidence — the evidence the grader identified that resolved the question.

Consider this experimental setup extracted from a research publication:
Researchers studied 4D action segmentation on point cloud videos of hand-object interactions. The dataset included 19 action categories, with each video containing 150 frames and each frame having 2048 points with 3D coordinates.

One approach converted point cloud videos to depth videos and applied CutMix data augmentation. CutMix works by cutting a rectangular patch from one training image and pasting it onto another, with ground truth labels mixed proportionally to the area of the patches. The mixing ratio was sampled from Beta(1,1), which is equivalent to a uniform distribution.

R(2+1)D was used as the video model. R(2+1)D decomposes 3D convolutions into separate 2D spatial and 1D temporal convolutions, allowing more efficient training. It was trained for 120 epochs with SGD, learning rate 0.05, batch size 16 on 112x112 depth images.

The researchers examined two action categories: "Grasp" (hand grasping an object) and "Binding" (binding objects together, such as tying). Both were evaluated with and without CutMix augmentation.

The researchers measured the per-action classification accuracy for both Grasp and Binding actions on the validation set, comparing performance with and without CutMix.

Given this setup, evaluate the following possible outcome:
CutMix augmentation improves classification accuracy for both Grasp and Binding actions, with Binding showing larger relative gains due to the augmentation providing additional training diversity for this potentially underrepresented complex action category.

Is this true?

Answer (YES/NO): NO